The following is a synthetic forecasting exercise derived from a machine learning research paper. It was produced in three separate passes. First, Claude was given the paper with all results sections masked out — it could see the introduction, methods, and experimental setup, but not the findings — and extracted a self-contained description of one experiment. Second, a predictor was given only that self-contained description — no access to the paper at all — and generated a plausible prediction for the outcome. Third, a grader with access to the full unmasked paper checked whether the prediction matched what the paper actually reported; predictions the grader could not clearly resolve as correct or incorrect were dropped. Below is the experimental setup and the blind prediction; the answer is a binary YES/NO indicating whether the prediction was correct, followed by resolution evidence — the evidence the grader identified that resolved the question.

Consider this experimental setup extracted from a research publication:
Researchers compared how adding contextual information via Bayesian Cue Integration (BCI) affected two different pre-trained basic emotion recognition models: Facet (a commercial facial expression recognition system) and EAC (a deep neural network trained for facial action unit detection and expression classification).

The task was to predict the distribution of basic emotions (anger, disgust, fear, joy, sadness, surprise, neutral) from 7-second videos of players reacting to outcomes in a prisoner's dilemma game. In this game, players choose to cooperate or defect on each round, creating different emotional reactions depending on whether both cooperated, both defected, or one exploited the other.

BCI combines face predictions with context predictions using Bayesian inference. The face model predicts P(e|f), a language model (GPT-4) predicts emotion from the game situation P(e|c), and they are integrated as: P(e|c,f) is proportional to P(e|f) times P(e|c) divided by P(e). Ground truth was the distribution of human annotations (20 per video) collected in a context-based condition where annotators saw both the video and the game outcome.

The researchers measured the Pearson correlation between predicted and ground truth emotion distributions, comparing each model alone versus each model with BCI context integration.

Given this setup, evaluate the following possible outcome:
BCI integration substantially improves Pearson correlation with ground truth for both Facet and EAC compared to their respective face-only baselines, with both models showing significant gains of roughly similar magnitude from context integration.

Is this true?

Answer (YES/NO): NO